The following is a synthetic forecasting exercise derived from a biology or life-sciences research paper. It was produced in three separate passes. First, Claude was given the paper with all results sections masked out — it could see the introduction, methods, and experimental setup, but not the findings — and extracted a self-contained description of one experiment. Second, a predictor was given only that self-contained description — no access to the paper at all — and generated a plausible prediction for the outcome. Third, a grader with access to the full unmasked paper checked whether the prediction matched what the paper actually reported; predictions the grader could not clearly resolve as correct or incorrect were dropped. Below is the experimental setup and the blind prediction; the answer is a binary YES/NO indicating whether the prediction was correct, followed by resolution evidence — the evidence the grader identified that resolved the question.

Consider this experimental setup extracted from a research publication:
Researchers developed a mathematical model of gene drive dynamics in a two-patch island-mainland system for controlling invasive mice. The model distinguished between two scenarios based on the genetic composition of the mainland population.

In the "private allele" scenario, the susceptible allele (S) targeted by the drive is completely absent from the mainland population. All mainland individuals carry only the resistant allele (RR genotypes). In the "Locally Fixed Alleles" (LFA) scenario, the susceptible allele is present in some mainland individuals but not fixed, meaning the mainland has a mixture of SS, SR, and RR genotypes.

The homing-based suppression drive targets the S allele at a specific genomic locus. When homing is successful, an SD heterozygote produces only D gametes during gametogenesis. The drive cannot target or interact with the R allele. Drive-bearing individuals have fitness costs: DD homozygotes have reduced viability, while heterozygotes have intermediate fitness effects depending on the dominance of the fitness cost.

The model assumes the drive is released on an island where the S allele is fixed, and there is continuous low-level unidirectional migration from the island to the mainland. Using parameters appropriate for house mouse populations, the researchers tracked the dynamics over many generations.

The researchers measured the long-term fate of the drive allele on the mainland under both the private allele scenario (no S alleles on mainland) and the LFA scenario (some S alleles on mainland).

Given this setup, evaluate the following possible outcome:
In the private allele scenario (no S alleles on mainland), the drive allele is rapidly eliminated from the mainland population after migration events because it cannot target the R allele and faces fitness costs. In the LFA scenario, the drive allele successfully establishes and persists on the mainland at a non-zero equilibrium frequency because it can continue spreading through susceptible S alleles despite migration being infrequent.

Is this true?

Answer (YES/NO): NO